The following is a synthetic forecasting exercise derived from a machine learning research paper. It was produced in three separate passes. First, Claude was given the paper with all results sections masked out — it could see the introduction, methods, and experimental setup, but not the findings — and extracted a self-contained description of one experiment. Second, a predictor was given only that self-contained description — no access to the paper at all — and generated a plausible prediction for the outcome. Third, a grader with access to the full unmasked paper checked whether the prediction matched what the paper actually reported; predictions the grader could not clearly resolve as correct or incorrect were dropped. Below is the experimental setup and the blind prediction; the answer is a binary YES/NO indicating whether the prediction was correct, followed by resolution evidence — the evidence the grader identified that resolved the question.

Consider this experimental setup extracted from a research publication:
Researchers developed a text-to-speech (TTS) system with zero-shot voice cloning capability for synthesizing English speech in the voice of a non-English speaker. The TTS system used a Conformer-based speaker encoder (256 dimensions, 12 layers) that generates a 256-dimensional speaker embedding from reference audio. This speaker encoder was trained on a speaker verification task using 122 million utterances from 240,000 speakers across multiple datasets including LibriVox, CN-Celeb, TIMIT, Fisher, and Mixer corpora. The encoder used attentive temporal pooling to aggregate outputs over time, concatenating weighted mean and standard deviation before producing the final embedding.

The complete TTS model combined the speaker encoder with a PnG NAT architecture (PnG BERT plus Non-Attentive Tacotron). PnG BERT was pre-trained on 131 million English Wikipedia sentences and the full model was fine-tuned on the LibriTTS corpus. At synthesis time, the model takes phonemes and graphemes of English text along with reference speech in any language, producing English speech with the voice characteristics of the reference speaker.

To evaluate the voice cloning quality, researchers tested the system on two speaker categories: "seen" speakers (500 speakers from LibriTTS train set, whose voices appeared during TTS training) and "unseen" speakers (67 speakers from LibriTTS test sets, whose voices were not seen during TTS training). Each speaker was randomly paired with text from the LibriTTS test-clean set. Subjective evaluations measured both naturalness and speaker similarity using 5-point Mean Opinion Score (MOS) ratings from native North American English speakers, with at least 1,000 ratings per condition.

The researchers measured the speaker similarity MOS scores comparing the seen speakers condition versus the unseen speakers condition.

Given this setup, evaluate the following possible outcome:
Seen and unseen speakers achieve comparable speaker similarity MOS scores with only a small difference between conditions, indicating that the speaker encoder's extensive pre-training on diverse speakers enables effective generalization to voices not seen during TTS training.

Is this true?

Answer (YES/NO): YES